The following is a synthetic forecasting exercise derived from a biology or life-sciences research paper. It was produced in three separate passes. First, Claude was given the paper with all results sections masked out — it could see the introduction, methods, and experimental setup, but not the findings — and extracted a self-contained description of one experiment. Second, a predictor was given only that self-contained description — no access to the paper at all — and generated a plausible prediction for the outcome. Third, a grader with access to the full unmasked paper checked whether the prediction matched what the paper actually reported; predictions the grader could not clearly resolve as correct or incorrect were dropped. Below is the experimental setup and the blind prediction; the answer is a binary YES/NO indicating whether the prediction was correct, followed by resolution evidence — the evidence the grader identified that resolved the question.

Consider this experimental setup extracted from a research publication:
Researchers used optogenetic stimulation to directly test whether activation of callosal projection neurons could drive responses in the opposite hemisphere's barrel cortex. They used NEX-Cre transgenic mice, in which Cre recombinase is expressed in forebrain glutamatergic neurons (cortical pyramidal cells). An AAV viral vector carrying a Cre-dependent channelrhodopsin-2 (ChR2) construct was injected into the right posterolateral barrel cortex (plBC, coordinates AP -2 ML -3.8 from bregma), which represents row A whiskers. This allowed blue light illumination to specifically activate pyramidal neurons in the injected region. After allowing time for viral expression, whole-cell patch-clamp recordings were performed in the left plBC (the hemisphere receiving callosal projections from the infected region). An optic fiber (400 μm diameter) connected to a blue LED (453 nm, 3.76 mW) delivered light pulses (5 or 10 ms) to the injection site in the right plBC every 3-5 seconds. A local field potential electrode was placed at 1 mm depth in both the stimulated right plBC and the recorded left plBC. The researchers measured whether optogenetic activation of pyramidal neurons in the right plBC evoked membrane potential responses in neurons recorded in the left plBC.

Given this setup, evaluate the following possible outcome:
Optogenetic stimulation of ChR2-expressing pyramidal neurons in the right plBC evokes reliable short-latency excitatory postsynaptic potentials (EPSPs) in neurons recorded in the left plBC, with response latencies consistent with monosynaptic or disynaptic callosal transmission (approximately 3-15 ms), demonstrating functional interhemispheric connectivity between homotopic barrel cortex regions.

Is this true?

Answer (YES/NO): YES